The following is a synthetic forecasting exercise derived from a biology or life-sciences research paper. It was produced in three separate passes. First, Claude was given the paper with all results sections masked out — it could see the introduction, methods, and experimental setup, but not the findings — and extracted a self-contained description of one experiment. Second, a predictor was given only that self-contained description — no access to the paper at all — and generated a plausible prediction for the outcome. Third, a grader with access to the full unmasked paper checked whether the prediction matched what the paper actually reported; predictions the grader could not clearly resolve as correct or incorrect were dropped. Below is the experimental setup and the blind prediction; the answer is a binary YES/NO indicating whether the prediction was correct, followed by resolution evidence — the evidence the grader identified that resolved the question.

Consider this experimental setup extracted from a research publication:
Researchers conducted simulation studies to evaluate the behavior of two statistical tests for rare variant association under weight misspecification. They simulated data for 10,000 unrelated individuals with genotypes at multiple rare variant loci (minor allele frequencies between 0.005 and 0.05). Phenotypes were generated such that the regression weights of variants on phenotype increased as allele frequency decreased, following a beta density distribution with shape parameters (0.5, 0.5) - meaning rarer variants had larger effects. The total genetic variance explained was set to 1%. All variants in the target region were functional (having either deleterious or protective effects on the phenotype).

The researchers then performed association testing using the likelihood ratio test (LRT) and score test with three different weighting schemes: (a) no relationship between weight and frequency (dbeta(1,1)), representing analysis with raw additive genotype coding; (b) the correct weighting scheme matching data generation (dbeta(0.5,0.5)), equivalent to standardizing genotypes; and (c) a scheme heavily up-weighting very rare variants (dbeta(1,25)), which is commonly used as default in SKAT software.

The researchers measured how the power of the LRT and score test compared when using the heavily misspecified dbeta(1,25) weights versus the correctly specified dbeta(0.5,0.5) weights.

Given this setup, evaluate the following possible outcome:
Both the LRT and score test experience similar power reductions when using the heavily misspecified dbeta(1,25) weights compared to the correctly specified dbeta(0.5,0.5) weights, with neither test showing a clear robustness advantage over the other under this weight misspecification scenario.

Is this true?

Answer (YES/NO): NO